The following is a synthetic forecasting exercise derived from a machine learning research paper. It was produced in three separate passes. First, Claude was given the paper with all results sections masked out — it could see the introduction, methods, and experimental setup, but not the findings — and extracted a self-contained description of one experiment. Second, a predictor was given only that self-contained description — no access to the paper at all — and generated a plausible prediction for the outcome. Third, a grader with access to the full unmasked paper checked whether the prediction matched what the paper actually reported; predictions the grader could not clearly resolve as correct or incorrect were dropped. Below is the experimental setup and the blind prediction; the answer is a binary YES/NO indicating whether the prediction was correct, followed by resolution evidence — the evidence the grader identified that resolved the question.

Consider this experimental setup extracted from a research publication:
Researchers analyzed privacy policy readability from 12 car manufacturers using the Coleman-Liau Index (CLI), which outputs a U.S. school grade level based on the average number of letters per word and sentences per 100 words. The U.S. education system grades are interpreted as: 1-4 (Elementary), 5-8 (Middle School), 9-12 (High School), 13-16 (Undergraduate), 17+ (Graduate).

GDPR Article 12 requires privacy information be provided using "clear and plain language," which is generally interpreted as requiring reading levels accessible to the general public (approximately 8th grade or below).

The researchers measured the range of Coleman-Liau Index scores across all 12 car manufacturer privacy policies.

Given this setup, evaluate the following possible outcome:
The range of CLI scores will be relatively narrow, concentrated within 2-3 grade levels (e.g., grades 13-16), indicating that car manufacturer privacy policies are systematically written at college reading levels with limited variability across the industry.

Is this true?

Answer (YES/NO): NO